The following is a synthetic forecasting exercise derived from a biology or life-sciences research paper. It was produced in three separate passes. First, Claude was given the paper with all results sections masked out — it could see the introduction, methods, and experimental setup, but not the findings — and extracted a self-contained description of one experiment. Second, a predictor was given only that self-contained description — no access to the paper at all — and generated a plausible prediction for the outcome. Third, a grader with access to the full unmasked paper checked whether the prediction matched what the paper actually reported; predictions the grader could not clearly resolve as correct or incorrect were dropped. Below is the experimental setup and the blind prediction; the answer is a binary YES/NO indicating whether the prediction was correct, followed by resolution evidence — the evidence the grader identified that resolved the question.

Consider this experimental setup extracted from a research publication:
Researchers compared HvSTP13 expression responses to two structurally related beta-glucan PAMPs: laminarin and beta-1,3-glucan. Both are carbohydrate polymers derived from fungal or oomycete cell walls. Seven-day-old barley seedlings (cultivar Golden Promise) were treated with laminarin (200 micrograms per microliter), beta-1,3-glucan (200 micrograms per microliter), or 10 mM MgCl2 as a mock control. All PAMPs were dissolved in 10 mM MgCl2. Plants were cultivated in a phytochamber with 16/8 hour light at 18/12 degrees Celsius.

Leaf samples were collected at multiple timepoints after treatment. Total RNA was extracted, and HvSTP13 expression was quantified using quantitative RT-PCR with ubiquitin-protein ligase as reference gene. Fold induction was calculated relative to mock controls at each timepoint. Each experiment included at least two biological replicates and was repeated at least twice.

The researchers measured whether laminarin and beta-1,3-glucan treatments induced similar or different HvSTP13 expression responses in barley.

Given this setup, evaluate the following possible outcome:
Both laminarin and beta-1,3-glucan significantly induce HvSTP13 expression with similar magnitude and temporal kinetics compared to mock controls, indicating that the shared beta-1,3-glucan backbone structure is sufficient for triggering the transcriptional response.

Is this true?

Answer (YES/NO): NO